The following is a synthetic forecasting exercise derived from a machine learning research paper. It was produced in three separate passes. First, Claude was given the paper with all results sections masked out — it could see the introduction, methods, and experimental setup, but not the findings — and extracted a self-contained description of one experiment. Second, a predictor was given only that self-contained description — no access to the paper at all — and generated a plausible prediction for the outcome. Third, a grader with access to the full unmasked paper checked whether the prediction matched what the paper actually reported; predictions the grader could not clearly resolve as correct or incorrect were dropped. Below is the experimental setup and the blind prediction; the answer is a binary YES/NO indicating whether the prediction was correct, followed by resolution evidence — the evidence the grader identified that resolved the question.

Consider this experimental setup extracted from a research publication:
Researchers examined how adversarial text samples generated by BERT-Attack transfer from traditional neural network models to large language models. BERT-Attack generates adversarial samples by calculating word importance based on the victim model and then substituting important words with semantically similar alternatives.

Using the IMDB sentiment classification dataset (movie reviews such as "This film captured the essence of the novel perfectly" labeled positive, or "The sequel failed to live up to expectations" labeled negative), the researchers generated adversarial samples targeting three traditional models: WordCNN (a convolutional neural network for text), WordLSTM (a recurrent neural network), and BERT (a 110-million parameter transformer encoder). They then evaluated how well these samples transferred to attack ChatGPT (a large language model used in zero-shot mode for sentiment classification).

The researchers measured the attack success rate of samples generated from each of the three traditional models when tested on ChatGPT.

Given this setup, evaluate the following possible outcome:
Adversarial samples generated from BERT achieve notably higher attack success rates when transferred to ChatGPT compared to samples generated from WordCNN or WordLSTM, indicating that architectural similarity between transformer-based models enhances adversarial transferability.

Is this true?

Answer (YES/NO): NO